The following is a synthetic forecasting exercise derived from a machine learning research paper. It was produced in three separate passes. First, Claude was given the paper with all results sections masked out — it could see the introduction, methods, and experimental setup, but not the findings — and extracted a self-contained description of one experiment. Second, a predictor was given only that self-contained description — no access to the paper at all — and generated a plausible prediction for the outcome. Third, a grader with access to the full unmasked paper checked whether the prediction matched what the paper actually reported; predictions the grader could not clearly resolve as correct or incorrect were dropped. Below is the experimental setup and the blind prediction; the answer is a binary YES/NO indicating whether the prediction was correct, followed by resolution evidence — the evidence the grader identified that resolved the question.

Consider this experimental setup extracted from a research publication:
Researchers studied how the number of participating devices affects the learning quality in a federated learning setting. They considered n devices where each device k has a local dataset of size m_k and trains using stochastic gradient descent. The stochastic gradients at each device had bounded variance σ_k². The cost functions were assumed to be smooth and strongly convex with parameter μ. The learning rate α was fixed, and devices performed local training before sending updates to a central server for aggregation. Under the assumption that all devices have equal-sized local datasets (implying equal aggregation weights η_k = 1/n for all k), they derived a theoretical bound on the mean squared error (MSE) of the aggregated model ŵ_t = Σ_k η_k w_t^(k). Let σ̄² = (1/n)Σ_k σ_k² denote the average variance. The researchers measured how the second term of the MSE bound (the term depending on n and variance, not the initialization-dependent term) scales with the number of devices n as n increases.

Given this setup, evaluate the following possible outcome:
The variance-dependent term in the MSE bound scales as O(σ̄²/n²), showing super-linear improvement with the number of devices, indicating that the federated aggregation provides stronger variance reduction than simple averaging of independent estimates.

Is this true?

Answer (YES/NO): NO